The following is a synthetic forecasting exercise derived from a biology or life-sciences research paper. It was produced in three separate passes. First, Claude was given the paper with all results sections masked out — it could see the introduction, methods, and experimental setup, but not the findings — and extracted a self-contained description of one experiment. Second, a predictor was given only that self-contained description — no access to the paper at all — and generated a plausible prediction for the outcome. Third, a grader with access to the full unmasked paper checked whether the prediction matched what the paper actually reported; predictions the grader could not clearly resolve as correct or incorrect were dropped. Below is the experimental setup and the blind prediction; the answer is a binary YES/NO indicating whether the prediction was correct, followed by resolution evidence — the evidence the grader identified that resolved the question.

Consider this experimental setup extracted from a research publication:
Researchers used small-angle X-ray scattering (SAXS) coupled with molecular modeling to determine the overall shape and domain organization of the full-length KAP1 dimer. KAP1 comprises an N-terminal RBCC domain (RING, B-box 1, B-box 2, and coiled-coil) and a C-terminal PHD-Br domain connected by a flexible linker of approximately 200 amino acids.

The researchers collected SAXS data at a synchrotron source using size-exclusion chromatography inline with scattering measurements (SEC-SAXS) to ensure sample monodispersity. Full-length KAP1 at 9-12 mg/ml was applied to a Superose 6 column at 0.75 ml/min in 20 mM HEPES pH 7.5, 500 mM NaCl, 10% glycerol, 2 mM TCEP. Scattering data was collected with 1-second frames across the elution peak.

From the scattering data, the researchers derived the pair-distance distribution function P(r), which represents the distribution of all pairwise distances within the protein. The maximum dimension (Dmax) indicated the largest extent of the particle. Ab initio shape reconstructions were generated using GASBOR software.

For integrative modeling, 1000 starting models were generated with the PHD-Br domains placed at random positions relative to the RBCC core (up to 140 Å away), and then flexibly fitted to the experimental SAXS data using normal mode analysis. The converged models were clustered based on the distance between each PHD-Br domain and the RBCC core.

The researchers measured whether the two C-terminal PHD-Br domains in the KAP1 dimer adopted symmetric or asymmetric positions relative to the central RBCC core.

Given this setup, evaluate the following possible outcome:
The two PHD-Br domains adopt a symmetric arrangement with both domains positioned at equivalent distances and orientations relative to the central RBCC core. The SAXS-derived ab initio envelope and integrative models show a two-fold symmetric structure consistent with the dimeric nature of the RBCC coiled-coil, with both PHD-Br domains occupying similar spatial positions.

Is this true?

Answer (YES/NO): NO